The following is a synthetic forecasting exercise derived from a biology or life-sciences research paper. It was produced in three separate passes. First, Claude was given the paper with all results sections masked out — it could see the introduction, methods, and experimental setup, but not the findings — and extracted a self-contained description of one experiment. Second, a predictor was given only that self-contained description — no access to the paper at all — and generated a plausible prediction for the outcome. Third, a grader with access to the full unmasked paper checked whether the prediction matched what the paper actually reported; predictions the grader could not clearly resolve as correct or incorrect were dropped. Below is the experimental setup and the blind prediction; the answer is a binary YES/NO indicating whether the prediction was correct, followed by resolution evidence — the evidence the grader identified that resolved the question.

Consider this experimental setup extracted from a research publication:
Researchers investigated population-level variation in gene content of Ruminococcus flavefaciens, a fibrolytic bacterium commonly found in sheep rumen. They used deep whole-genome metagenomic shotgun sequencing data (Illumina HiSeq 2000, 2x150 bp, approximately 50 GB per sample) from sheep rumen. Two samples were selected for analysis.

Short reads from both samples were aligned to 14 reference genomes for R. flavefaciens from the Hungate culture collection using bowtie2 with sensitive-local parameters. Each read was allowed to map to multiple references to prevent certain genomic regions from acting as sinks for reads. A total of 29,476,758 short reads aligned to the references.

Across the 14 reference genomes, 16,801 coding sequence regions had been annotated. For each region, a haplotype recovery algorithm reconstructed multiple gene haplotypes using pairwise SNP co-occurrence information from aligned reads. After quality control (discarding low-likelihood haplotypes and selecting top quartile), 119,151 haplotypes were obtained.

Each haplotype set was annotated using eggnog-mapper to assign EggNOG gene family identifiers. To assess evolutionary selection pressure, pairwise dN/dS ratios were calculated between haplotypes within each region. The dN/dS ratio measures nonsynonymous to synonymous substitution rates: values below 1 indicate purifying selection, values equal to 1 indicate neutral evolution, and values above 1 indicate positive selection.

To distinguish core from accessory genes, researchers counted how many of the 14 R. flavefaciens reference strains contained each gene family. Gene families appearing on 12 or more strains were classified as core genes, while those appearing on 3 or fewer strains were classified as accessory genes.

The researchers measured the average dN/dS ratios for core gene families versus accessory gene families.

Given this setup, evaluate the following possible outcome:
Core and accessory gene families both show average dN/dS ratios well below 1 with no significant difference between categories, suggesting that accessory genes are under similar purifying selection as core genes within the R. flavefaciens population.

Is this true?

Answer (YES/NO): NO